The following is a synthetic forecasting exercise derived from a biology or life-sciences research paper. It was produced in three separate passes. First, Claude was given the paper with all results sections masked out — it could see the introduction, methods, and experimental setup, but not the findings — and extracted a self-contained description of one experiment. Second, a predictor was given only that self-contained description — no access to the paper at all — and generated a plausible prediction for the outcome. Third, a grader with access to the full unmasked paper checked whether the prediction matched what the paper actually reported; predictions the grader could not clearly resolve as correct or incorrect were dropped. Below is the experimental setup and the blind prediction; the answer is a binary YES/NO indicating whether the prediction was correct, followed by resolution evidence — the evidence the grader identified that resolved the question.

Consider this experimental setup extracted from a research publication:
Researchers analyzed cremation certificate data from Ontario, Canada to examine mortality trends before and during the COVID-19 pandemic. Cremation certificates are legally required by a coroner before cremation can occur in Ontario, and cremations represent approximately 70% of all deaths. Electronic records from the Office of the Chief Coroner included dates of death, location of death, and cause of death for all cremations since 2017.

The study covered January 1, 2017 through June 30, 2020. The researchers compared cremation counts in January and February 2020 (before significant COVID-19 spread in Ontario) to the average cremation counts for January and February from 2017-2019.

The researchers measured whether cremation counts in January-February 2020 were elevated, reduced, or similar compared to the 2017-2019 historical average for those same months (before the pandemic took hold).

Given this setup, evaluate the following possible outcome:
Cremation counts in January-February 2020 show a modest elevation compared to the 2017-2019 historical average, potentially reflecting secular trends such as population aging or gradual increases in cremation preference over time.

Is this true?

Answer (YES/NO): YES